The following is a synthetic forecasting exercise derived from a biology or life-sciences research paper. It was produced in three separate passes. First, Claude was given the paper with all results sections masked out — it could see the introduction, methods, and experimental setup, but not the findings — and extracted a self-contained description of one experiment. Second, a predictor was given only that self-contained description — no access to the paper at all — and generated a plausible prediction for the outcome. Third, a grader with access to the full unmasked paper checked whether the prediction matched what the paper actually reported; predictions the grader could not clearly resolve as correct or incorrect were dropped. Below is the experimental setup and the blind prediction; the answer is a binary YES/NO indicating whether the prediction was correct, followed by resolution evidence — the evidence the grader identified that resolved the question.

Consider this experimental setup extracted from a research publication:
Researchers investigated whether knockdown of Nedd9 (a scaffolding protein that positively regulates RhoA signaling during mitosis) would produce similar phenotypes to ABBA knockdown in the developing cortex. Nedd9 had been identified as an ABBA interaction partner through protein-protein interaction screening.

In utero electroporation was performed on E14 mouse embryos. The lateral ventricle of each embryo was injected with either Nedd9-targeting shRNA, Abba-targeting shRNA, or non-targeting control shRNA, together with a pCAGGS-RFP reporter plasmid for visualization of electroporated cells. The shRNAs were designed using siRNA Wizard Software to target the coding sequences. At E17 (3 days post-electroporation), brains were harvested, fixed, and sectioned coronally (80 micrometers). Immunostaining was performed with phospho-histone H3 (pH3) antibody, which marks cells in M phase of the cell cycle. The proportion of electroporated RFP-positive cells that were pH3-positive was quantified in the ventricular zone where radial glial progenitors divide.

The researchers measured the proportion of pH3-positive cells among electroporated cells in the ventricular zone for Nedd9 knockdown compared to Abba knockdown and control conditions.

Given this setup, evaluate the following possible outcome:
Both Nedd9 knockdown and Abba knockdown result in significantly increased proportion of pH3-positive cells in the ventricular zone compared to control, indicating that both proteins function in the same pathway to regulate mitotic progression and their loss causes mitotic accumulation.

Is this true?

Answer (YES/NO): NO